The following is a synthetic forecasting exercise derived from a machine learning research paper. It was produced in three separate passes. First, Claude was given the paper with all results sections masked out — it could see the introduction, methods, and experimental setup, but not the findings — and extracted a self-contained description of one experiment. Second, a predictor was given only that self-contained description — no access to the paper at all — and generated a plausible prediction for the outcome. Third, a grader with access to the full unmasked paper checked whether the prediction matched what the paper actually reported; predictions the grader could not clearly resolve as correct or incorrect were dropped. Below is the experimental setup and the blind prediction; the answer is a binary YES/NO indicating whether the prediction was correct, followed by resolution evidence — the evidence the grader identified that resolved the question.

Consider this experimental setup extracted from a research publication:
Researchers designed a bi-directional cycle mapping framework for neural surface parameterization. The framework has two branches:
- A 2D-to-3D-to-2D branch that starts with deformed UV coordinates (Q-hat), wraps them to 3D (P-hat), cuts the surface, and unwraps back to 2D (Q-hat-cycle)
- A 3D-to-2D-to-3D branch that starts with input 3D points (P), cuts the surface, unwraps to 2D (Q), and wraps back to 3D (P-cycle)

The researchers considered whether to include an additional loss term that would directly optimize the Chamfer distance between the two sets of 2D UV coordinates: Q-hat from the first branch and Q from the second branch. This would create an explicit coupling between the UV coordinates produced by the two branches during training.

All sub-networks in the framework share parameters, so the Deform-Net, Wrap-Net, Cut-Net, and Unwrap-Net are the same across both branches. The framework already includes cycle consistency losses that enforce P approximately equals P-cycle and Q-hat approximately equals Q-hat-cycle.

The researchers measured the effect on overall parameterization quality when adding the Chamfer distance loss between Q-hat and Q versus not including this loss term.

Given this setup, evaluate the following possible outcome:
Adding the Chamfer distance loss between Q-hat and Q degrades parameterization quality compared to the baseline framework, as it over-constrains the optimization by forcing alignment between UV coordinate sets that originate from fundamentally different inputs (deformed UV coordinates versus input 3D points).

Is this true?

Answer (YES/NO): YES